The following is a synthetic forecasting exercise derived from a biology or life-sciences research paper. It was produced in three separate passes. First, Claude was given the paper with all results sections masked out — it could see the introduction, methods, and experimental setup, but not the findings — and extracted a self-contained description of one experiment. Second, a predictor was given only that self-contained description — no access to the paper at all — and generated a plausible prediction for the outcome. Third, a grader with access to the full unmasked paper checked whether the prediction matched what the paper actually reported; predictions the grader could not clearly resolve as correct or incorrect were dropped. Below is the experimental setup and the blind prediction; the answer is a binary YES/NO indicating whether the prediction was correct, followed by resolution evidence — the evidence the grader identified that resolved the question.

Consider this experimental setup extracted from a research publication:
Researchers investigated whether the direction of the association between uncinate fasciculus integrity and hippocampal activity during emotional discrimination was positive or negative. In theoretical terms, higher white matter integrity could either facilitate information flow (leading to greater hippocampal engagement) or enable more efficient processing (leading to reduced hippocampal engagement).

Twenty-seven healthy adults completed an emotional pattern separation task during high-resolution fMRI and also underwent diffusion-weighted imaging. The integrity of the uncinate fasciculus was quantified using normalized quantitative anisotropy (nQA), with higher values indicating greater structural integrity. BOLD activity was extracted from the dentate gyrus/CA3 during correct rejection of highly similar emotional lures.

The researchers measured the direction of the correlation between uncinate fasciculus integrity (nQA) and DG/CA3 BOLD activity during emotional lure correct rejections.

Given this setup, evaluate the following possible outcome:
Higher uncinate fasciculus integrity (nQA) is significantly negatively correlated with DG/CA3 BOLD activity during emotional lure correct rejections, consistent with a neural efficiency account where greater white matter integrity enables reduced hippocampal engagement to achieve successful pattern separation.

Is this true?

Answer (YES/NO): YES